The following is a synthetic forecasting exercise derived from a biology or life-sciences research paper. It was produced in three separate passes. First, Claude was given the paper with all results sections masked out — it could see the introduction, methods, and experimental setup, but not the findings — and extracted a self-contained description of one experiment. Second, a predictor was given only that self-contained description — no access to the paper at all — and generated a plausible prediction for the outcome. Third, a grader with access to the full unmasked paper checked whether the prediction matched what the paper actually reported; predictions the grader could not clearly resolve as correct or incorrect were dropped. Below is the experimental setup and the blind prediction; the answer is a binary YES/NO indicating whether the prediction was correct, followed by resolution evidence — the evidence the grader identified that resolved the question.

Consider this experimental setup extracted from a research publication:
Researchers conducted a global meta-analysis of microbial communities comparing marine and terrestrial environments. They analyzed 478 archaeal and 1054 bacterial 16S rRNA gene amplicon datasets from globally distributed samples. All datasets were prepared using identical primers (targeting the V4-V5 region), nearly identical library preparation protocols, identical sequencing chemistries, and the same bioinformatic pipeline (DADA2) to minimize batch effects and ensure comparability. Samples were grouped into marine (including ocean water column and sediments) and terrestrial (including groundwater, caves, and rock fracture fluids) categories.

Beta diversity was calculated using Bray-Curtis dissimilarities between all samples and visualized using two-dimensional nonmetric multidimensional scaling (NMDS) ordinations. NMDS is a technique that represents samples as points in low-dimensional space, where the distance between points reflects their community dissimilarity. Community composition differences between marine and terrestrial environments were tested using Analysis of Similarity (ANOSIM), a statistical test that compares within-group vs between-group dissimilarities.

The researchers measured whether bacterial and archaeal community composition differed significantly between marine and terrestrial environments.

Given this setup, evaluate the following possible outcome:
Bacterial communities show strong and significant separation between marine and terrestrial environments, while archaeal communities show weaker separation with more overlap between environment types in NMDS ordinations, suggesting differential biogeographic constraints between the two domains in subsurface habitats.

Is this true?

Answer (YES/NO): NO